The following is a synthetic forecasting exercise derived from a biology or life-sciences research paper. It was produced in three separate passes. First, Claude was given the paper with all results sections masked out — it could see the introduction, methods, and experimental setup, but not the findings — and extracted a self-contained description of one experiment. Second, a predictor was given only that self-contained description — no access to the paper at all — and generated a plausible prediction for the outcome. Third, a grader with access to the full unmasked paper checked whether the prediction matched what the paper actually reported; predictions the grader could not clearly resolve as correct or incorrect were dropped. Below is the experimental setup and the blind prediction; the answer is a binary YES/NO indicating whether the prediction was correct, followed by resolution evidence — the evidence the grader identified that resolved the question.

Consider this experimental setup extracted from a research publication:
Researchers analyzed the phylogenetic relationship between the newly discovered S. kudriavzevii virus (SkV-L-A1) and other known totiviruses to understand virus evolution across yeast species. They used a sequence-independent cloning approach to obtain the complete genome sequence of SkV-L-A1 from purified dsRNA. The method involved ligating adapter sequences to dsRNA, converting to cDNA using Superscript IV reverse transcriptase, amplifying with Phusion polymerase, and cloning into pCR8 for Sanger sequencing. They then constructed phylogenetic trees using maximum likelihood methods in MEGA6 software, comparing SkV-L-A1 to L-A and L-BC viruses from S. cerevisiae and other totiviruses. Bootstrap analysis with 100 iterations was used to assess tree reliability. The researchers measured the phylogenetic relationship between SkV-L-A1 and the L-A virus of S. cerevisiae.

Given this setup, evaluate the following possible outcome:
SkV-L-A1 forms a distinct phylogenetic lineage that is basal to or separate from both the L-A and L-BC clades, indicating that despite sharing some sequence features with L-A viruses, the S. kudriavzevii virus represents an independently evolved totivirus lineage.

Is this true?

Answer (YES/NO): NO